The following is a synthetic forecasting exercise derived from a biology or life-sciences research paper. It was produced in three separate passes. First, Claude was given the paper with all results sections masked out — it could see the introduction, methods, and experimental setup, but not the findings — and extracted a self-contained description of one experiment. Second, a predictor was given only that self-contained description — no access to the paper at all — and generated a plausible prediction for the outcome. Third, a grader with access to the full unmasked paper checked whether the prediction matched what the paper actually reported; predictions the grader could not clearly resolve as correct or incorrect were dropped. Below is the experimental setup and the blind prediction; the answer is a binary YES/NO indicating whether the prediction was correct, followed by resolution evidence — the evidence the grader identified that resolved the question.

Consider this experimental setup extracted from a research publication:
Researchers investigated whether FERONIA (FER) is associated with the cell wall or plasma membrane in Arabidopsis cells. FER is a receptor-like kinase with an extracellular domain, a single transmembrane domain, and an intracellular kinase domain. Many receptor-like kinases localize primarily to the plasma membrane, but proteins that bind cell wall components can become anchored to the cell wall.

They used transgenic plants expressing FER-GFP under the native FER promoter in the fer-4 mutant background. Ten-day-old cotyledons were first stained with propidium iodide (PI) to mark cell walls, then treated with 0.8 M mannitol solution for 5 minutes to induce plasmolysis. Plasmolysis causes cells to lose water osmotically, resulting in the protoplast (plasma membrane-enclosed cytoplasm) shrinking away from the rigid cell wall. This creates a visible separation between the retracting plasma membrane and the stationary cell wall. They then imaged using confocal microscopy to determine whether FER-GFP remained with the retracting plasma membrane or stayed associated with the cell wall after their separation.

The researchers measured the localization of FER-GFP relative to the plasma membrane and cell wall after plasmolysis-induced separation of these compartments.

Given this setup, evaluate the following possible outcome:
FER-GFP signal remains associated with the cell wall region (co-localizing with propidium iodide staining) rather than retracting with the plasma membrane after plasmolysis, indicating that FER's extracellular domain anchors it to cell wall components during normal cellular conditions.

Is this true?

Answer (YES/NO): YES